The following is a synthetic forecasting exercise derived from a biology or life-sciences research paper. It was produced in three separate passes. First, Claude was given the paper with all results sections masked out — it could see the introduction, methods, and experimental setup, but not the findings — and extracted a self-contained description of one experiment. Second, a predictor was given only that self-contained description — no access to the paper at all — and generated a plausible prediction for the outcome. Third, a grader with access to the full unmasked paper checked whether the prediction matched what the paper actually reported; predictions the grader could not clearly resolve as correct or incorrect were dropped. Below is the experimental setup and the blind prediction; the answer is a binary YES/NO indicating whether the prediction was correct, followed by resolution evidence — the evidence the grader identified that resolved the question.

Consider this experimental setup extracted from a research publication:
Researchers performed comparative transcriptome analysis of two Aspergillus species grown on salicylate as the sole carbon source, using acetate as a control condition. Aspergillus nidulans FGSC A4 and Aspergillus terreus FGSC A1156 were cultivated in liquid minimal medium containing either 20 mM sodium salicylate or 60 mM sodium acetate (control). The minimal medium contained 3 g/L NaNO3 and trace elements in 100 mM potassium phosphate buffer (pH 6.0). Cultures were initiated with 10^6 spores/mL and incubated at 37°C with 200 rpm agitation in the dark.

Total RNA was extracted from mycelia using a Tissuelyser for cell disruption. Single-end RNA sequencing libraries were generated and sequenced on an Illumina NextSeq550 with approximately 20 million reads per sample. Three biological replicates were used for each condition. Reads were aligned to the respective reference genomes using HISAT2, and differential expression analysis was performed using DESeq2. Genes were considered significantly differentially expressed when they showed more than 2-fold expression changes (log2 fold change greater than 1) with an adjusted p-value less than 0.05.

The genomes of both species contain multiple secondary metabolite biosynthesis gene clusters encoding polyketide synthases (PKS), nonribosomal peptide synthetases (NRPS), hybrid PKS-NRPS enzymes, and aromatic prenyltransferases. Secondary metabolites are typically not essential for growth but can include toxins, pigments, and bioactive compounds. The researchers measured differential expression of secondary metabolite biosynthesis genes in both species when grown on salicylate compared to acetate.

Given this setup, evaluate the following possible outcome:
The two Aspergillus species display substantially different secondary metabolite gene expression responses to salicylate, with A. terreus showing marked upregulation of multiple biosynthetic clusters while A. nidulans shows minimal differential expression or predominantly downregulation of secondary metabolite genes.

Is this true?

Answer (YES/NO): NO